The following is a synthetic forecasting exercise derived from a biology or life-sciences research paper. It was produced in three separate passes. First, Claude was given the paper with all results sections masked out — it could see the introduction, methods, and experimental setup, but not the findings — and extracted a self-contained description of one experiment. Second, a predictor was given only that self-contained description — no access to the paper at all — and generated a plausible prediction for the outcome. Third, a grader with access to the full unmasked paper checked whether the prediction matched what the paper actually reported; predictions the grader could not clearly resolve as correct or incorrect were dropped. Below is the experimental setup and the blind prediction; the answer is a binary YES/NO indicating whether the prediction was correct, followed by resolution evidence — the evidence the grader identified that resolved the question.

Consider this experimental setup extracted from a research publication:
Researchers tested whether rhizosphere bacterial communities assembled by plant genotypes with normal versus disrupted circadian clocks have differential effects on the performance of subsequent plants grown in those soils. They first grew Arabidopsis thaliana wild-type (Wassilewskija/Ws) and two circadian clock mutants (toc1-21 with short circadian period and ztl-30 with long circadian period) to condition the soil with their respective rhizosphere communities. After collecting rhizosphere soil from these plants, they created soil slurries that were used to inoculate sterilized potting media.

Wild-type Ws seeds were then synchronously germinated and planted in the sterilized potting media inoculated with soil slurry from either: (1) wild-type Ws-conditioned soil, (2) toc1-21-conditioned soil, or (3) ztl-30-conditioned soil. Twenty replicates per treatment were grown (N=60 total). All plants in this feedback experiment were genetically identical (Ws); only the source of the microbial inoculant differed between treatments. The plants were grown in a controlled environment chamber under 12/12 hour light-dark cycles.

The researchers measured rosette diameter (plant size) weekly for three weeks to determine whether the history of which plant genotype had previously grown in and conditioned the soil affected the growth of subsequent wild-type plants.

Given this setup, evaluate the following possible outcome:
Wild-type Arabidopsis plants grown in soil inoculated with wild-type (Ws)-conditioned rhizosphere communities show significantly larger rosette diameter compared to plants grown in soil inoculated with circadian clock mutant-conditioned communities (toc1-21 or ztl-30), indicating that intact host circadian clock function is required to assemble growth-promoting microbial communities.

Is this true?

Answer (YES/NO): YES